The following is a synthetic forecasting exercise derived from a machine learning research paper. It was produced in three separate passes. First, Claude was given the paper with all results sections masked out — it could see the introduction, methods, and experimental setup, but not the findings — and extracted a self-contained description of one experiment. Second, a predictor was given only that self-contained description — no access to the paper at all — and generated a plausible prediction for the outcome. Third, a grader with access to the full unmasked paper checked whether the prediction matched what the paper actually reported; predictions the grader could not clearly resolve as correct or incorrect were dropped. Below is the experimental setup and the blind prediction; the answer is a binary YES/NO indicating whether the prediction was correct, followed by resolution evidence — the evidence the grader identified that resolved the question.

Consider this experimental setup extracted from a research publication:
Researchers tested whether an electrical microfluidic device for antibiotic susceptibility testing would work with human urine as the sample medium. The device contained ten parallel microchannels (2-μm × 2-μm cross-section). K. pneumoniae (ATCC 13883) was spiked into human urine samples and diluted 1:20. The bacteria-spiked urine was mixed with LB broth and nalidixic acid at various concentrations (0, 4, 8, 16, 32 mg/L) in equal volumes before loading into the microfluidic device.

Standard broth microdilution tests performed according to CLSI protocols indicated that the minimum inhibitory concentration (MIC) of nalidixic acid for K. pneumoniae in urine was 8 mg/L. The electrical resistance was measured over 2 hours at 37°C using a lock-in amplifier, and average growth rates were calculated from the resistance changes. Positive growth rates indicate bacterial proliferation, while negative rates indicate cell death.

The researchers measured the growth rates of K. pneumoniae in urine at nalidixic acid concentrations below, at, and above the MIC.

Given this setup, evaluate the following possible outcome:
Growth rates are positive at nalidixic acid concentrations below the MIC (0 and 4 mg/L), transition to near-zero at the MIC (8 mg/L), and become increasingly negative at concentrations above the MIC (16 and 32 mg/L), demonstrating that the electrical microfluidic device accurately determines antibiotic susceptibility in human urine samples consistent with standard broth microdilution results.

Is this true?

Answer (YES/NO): NO